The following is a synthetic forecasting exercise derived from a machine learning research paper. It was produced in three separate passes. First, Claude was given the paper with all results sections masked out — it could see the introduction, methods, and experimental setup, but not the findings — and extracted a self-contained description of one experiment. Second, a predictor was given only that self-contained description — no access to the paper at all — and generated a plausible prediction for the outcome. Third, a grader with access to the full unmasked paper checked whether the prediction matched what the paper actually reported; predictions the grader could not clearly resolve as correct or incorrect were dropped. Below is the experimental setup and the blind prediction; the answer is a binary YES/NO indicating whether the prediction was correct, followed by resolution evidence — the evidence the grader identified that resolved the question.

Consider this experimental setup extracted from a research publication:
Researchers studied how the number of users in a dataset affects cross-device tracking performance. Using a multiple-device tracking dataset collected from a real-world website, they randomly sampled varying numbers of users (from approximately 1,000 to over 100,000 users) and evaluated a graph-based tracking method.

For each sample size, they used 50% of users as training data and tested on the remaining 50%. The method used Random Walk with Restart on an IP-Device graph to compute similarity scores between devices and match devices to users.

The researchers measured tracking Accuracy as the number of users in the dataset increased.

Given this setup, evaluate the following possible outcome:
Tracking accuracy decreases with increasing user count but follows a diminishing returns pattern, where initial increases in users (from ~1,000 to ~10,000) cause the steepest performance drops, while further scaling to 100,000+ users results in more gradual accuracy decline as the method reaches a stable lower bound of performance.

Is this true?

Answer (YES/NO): NO